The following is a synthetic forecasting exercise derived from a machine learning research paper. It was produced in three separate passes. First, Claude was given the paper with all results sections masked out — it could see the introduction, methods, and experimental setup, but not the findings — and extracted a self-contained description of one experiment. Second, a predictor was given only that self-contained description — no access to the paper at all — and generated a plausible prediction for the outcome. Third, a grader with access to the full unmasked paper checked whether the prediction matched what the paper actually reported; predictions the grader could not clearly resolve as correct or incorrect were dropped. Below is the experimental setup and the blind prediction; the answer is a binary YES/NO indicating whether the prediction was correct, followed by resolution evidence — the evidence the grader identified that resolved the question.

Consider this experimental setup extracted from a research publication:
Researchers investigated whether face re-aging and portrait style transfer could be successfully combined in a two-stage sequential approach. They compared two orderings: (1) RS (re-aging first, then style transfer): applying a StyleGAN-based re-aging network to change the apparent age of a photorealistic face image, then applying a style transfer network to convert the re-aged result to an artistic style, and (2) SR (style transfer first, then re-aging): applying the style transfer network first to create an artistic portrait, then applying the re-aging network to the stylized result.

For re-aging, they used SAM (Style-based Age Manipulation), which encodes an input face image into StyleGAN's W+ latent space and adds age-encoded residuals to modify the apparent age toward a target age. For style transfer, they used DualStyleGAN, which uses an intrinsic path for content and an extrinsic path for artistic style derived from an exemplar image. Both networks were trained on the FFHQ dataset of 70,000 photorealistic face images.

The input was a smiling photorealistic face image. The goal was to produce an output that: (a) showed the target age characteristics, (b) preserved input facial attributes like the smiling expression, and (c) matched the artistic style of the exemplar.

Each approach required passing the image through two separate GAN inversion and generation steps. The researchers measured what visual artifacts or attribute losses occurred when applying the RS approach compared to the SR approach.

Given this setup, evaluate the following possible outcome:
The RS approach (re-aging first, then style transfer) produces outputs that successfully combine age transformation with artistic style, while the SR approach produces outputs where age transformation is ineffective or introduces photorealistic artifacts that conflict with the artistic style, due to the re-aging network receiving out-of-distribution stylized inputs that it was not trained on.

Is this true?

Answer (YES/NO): NO